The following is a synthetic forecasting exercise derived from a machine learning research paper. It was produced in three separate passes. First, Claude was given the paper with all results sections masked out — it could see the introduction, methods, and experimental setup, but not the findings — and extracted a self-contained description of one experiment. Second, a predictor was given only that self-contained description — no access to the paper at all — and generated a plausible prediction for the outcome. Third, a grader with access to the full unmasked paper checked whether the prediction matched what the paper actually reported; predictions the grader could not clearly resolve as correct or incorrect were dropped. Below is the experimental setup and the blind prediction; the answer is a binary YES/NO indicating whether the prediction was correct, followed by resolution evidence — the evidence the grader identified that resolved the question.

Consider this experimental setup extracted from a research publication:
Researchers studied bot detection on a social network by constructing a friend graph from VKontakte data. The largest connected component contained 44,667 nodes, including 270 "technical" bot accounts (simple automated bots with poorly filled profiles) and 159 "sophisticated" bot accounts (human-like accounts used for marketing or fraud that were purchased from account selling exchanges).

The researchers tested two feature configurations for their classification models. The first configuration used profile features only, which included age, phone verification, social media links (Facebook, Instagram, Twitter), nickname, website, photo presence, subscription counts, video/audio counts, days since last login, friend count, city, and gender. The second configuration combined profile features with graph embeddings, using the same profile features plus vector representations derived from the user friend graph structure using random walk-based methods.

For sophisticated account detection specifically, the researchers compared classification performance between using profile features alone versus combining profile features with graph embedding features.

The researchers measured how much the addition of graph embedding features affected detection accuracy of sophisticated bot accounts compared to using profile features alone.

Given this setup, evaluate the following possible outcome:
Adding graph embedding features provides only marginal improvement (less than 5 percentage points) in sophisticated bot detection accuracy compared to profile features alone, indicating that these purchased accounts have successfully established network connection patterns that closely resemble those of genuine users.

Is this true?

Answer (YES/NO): NO